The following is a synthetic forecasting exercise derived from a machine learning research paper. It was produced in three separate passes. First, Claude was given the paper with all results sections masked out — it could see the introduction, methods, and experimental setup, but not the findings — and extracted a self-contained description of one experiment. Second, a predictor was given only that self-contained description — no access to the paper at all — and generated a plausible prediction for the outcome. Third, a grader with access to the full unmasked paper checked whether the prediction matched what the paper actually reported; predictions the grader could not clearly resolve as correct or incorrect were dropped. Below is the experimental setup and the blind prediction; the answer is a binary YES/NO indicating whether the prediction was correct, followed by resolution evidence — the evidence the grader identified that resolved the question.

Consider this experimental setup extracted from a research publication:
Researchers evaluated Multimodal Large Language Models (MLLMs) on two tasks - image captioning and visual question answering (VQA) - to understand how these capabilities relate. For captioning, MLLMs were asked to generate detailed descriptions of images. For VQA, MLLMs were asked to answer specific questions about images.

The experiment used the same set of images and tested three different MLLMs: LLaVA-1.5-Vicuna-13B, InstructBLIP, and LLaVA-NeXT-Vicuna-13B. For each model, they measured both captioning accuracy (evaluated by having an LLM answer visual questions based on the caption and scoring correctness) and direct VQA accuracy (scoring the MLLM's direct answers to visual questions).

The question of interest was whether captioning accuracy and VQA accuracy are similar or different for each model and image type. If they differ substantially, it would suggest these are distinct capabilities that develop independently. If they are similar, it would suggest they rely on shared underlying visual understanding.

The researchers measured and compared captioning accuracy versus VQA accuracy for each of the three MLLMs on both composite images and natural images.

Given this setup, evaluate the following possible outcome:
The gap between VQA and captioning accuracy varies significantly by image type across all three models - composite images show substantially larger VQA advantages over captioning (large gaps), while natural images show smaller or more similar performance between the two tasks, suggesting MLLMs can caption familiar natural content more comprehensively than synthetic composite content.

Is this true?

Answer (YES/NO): NO